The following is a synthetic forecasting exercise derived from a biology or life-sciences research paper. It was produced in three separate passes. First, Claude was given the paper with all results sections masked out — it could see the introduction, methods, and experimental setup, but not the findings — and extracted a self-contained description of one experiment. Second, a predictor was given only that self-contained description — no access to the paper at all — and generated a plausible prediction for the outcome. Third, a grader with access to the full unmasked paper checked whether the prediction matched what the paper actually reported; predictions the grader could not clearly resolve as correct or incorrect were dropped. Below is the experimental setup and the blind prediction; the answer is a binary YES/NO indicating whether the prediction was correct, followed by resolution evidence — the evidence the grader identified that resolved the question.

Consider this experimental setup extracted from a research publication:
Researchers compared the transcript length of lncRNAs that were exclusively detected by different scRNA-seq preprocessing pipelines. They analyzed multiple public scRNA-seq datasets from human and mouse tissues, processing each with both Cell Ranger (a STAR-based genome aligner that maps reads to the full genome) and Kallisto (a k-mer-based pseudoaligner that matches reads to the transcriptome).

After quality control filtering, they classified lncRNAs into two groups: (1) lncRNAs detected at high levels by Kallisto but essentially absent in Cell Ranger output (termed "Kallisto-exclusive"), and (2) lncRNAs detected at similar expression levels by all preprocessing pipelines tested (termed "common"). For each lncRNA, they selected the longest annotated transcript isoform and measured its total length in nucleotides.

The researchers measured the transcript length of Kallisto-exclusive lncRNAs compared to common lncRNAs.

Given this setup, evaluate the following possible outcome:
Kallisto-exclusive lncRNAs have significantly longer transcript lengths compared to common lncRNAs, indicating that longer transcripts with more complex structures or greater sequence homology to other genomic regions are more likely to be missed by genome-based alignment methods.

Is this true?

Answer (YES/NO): NO